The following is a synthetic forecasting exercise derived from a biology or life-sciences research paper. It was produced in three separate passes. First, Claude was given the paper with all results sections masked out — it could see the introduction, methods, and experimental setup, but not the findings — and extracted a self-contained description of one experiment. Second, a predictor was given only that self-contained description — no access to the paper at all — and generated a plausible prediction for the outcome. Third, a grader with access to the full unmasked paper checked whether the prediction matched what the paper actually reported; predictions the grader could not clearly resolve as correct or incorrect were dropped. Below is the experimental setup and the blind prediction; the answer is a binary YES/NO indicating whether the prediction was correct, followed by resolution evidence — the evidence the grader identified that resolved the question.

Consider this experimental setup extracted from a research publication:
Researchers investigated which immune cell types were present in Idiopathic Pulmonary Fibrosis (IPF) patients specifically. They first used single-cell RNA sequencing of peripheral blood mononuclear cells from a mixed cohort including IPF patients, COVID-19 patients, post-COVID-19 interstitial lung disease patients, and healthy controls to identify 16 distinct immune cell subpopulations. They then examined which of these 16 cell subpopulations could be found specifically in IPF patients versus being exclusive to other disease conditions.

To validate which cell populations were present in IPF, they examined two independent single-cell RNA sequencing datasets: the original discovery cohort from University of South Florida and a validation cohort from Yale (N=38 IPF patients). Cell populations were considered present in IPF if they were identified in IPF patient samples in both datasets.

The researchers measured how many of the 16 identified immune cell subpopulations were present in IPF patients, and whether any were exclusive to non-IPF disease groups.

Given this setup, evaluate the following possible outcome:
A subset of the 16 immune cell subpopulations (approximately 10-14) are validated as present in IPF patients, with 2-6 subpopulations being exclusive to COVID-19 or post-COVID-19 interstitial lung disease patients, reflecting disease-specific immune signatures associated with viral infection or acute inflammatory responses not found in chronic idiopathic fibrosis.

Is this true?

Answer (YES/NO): NO